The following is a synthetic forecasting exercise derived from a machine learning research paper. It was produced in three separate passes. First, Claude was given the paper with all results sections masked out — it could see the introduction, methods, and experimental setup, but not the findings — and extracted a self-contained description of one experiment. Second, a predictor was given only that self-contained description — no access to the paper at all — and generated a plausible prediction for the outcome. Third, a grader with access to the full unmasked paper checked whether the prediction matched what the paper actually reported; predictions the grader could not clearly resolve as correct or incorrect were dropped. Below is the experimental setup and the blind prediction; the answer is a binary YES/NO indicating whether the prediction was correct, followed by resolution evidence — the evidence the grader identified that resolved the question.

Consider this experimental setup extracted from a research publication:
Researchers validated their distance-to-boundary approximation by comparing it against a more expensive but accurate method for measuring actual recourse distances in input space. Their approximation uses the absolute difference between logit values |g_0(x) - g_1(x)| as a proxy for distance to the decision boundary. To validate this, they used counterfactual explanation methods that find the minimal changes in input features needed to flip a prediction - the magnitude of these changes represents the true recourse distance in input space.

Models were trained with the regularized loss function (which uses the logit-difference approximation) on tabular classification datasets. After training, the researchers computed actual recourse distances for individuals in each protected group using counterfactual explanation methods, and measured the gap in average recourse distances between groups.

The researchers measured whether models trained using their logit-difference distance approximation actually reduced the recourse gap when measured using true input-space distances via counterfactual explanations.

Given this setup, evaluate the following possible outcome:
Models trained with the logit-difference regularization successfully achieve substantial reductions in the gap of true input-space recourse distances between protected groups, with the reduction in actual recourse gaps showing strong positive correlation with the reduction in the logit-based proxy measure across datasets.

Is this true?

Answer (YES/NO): NO